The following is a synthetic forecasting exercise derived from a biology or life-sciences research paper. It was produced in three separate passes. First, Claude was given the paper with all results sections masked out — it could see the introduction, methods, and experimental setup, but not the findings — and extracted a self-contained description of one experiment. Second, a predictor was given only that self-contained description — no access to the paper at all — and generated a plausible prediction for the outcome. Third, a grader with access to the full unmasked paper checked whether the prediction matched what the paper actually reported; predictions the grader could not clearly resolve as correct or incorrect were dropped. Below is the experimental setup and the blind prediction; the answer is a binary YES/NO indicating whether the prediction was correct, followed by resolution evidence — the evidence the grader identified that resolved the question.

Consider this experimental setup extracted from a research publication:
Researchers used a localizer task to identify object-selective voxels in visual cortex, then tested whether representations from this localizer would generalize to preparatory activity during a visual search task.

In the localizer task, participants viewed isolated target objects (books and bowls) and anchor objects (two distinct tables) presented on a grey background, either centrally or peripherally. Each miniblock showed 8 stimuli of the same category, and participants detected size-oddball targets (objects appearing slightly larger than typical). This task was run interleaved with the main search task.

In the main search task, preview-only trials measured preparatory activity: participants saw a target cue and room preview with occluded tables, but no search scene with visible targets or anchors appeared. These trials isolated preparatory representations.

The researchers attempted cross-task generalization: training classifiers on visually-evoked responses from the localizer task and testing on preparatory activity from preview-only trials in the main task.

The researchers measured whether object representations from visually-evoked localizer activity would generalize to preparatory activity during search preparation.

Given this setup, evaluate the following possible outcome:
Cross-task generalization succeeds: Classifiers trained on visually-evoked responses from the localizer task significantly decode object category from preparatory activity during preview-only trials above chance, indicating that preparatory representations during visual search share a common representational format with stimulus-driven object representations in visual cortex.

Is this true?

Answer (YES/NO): NO